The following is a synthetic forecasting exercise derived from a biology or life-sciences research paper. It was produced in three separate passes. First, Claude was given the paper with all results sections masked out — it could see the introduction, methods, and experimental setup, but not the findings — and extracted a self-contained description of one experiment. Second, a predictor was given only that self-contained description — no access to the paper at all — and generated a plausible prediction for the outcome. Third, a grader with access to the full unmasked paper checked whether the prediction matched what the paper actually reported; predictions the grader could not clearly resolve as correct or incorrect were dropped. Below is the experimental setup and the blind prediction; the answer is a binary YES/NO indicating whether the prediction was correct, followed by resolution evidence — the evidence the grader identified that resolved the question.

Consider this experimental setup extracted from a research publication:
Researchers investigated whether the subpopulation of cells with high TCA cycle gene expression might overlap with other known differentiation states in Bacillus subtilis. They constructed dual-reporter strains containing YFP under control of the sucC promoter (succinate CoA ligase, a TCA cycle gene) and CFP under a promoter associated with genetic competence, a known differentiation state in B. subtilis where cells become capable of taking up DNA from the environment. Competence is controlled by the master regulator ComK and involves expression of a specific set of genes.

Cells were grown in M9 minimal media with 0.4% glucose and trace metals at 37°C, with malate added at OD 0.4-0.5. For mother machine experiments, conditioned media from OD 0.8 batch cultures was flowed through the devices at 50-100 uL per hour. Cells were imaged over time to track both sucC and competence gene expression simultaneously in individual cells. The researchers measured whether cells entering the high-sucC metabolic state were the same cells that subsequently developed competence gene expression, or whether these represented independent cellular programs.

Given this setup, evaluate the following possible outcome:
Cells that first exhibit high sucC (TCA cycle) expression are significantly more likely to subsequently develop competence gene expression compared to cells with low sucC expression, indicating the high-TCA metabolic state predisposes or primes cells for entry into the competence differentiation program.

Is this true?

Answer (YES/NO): NO